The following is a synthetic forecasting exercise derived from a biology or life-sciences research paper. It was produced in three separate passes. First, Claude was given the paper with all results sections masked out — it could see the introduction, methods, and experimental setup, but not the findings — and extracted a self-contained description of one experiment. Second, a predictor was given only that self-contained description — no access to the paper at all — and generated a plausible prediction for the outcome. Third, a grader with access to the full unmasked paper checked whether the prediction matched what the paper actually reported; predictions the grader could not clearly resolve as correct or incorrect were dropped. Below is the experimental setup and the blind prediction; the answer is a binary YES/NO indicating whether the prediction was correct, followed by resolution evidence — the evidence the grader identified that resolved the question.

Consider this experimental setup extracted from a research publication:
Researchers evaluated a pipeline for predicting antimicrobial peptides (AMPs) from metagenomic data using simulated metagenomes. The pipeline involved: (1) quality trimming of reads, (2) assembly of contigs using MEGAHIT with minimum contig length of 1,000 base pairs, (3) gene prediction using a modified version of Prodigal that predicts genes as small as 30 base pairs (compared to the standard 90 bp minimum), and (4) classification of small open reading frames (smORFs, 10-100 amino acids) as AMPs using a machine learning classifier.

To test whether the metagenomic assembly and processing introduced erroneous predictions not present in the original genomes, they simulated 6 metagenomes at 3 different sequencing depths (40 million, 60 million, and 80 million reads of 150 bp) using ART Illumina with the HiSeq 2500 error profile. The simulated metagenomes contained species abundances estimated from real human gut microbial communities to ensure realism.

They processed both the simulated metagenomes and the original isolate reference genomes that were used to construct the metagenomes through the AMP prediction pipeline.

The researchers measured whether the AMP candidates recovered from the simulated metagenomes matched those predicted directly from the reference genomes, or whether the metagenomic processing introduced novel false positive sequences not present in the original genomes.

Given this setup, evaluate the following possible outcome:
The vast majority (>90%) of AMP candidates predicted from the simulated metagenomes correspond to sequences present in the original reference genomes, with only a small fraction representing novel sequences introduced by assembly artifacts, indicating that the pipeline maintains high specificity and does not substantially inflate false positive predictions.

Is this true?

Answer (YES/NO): NO